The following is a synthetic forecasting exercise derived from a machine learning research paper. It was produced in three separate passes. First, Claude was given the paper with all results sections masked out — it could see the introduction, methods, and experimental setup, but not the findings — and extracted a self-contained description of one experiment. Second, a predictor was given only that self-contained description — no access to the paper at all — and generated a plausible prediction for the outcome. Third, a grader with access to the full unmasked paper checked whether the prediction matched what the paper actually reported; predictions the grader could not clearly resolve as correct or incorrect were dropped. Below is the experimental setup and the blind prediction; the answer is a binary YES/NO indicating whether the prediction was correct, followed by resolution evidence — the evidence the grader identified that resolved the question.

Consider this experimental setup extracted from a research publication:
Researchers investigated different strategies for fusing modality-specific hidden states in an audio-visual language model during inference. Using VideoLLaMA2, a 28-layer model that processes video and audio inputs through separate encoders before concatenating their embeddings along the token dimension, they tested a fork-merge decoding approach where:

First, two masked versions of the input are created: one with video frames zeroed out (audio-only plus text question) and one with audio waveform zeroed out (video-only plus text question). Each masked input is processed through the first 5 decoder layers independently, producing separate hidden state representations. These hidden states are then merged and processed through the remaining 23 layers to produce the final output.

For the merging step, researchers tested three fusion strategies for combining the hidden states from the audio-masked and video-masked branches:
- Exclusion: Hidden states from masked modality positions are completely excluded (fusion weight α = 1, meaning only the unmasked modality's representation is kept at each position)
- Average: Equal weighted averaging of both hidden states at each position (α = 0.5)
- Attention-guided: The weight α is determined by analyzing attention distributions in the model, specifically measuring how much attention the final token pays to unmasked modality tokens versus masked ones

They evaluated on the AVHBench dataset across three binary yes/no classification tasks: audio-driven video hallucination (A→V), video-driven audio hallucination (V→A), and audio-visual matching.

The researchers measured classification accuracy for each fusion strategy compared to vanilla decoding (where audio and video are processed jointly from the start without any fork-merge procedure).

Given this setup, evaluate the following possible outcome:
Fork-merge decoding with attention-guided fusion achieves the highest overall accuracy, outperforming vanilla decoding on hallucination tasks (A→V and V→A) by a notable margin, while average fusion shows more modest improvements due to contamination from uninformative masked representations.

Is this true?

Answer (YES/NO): NO